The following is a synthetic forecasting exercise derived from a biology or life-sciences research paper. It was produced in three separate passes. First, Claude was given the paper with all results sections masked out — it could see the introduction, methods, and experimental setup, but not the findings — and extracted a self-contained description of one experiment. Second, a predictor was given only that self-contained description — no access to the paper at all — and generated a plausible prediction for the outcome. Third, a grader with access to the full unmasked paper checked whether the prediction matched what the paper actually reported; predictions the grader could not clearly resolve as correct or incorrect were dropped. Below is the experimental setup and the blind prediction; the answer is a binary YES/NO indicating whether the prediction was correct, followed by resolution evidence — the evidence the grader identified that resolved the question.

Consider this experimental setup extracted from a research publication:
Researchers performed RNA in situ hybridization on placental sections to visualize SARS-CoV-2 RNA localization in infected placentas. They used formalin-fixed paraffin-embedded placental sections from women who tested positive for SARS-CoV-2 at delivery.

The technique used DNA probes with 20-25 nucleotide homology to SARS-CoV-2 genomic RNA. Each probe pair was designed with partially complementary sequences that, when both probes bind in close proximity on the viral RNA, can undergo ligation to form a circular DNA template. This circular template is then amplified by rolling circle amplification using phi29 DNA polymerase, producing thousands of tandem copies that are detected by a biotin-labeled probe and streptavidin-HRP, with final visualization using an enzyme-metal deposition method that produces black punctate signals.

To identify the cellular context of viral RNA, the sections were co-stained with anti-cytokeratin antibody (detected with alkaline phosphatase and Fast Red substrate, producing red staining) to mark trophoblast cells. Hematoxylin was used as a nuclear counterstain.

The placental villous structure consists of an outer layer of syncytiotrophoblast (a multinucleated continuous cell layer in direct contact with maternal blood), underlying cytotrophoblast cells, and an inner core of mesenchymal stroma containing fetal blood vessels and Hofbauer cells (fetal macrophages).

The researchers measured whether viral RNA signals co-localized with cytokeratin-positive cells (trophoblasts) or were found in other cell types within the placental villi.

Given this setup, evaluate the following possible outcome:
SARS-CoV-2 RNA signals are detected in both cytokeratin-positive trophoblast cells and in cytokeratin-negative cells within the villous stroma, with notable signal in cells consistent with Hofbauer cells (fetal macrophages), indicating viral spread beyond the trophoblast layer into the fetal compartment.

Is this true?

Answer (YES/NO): NO